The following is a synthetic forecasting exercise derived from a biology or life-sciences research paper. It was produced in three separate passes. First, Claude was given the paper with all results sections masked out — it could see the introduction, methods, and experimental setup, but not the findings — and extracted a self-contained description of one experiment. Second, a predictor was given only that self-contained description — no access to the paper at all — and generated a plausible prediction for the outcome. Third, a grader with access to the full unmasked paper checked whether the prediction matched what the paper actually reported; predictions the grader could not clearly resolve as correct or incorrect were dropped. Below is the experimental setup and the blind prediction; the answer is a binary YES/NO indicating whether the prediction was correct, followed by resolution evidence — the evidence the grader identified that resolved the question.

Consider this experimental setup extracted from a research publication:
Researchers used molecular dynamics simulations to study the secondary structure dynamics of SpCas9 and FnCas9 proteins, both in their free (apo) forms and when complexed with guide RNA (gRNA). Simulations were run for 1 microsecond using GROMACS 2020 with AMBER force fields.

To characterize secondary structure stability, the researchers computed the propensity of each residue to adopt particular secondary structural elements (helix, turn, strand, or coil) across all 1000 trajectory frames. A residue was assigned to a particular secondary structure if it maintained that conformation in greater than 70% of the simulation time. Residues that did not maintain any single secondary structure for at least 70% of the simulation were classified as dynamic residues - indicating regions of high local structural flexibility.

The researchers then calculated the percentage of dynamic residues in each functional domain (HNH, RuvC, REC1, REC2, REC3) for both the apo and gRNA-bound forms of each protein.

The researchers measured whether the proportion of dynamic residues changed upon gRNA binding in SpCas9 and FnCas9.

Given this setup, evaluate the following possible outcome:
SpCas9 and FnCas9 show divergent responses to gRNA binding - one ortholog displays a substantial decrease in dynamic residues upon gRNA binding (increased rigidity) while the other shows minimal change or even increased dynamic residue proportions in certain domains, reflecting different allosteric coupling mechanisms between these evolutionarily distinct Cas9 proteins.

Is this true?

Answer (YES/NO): NO